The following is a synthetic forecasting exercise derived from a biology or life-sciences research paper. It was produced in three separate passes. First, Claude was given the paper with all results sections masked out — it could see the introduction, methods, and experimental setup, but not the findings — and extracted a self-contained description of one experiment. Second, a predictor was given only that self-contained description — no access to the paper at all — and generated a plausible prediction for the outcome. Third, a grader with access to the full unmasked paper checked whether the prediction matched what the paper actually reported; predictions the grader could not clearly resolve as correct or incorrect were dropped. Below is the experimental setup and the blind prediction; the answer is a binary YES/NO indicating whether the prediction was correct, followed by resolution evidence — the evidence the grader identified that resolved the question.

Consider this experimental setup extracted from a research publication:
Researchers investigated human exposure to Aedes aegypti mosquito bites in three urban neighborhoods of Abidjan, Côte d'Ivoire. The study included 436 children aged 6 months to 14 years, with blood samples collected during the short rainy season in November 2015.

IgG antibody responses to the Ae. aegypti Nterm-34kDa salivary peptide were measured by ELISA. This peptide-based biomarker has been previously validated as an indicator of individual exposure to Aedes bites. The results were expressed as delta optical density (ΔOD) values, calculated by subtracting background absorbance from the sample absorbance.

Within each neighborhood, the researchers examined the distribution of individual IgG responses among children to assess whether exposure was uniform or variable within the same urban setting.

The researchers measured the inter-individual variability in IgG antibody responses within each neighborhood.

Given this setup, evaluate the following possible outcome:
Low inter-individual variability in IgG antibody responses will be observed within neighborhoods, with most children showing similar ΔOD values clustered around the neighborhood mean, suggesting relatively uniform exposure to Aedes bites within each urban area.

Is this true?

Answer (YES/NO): NO